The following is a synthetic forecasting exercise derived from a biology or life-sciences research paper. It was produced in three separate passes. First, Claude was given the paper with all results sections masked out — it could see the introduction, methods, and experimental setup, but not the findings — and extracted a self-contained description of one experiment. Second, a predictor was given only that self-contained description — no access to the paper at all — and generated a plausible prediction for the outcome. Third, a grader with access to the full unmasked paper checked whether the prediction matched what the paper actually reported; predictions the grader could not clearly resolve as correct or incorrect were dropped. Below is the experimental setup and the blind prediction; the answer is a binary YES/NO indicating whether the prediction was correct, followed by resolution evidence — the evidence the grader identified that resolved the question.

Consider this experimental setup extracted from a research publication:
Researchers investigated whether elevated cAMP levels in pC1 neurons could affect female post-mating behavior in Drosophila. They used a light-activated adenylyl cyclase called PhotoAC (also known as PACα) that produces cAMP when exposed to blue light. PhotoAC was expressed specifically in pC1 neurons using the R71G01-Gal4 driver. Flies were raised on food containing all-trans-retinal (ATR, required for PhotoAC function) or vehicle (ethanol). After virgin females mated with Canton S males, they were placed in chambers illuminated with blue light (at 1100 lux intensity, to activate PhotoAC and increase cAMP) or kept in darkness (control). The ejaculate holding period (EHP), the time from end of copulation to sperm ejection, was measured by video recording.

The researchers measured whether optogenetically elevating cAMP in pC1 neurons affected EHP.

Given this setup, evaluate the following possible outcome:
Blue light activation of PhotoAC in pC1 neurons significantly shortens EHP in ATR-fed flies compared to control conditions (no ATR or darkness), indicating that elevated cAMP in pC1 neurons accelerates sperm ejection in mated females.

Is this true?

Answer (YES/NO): YES